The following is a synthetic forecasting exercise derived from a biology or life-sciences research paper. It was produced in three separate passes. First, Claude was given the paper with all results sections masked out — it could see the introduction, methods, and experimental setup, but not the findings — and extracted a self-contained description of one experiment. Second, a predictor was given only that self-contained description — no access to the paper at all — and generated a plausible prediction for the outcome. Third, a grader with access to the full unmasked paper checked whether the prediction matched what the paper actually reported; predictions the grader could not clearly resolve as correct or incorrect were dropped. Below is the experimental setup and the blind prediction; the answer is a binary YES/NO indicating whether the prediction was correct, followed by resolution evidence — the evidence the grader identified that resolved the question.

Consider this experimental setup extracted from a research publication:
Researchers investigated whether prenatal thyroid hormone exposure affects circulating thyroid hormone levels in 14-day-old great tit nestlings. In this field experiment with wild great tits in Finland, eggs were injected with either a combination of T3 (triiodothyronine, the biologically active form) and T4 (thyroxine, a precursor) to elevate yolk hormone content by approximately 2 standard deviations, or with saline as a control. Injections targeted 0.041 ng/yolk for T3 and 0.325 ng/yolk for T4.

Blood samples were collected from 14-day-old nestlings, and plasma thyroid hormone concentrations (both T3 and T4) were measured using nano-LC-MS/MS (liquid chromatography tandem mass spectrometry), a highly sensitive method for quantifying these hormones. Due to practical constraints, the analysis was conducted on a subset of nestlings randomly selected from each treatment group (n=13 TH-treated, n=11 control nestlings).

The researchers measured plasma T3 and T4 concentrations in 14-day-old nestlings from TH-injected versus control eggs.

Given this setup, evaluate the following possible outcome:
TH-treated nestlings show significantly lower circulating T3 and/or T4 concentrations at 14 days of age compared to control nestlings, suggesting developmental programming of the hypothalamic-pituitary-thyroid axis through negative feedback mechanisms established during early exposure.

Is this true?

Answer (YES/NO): NO